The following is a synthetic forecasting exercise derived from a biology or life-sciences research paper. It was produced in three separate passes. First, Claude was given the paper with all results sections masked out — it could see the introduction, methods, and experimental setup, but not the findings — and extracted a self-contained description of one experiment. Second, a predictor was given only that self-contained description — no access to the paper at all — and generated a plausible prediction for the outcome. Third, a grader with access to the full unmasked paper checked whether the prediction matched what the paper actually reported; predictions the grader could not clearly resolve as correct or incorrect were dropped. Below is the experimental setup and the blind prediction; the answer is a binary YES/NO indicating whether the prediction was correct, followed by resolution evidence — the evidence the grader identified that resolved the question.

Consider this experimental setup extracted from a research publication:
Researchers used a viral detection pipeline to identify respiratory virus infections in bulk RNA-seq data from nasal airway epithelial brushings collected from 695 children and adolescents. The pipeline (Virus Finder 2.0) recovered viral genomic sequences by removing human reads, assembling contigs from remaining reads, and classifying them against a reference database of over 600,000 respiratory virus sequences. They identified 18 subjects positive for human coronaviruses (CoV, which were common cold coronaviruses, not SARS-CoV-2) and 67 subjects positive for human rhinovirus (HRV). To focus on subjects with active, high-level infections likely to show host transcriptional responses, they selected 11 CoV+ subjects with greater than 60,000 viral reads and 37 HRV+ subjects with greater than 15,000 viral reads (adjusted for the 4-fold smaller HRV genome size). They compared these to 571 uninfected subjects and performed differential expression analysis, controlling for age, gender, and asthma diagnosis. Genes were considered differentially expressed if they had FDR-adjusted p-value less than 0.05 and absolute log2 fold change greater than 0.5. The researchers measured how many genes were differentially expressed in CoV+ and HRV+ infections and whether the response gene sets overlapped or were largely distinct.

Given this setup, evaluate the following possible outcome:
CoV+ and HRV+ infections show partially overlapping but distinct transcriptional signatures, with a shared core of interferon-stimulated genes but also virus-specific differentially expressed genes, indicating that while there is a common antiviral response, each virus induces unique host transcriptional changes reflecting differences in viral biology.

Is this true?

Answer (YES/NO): YES